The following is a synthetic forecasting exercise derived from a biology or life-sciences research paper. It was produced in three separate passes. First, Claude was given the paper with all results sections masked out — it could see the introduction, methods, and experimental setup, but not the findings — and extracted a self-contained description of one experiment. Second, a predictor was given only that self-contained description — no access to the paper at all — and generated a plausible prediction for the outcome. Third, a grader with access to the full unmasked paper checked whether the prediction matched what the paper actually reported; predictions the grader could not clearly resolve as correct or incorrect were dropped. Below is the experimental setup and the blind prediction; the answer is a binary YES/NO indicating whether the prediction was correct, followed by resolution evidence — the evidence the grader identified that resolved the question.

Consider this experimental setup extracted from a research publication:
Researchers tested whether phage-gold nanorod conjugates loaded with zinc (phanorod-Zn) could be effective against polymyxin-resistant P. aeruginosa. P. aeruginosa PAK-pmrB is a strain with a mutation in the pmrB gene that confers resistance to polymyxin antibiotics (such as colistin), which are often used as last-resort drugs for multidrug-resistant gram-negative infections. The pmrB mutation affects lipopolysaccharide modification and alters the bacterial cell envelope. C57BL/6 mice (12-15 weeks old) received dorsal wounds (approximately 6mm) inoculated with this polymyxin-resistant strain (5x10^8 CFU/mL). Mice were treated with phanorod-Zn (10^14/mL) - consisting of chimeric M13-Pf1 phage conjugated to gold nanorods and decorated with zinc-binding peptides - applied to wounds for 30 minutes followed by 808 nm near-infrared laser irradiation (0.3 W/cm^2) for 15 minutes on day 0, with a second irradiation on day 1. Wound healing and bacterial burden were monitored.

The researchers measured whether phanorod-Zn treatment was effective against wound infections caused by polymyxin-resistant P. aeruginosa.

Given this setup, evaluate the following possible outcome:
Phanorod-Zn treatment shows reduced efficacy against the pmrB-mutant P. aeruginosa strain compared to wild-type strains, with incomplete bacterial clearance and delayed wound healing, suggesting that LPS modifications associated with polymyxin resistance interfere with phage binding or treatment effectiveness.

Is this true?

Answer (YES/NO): NO